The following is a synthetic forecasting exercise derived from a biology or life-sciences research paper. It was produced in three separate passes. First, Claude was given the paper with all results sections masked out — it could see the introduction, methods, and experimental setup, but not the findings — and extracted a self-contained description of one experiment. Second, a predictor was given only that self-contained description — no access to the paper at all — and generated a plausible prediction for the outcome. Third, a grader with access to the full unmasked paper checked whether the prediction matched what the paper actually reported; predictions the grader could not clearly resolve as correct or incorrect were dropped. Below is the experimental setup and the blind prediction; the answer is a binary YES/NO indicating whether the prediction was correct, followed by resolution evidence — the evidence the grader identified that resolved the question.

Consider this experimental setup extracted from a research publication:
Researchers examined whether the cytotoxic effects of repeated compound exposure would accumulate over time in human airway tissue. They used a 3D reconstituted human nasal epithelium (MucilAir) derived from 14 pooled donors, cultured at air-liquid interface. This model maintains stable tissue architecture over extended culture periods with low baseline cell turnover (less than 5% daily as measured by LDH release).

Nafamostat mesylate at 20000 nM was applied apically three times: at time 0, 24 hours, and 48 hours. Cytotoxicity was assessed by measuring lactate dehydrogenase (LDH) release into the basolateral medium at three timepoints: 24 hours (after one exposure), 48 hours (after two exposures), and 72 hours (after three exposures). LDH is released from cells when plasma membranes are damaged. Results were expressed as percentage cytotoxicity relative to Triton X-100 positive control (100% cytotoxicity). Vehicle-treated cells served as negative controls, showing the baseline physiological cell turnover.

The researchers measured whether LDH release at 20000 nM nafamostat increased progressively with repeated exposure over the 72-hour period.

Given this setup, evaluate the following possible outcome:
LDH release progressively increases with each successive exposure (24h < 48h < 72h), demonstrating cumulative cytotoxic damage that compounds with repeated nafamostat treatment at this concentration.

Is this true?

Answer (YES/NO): NO